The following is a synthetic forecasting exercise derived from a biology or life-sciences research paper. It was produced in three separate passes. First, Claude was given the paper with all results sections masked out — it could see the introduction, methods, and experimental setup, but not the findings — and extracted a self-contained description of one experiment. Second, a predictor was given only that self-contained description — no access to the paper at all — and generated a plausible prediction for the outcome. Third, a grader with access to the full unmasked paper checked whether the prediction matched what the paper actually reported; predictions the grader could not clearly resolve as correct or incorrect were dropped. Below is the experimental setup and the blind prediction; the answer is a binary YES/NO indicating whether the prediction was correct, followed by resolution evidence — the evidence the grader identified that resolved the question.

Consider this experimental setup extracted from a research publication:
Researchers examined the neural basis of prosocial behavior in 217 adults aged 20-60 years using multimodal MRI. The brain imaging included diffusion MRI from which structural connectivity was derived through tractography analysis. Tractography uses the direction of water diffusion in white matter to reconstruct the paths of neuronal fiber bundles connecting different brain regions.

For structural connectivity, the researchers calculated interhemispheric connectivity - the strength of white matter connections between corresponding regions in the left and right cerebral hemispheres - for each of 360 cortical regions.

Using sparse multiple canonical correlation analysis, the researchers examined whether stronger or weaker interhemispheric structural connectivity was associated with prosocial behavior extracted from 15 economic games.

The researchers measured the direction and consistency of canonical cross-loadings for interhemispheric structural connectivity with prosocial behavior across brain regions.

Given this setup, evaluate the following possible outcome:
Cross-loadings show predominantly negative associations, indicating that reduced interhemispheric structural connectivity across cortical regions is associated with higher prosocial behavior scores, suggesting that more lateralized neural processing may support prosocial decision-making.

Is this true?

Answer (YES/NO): NO